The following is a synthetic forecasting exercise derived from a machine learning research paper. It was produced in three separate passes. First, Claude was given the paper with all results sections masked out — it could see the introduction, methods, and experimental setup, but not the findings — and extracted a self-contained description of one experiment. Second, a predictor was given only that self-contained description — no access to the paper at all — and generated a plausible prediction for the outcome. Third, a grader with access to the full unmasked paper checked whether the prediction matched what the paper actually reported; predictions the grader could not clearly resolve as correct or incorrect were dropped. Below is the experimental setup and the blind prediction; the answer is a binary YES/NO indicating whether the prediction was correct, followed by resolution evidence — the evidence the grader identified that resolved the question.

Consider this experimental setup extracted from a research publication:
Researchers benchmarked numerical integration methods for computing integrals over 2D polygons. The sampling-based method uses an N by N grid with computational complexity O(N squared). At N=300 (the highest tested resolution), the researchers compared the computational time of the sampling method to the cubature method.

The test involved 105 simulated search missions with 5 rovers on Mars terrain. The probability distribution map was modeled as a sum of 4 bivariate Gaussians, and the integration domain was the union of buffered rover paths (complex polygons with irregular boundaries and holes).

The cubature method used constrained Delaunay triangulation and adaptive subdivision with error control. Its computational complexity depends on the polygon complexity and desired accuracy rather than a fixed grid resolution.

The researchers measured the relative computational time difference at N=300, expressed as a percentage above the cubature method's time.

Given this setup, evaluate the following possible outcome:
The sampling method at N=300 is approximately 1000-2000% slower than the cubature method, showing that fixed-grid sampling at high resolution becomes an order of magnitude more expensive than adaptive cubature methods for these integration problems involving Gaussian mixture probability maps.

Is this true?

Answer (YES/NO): NO